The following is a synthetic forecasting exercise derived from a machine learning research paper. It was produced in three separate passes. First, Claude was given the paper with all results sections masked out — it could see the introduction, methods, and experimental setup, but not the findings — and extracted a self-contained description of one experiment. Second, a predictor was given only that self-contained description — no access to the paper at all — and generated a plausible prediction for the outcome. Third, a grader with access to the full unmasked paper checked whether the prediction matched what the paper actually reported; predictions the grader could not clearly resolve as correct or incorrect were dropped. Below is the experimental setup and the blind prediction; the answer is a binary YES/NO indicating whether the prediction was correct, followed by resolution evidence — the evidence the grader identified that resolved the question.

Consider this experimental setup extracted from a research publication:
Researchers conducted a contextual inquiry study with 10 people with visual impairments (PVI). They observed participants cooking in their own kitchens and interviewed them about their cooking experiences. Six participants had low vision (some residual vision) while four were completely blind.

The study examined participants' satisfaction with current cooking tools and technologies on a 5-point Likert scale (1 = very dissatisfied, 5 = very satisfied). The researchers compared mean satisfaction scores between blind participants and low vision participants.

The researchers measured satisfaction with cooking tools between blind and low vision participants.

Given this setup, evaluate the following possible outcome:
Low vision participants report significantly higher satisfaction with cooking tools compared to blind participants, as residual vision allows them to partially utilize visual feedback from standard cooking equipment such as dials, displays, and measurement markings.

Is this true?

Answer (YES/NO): NO